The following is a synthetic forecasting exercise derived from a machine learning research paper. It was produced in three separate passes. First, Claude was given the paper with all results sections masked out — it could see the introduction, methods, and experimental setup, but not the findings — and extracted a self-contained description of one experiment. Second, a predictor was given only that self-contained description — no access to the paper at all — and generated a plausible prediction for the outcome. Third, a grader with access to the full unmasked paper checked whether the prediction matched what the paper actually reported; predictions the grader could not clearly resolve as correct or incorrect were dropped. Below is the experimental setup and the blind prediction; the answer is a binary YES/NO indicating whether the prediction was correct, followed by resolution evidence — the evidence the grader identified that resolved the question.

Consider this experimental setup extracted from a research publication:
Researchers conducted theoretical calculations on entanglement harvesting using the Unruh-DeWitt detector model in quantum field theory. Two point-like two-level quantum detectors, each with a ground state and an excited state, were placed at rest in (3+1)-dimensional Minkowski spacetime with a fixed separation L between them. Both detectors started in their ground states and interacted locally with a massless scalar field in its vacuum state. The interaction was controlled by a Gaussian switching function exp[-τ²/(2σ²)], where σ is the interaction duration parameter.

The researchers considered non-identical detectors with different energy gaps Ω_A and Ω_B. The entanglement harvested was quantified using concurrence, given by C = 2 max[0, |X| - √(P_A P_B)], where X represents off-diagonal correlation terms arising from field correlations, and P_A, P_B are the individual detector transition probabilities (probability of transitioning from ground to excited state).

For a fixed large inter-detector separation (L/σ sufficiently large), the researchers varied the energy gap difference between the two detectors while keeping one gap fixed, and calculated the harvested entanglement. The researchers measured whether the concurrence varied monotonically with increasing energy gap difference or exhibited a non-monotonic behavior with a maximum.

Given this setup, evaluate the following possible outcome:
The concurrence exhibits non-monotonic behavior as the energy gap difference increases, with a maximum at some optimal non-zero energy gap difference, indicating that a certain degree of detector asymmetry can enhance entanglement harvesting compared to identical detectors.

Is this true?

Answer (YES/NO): YES